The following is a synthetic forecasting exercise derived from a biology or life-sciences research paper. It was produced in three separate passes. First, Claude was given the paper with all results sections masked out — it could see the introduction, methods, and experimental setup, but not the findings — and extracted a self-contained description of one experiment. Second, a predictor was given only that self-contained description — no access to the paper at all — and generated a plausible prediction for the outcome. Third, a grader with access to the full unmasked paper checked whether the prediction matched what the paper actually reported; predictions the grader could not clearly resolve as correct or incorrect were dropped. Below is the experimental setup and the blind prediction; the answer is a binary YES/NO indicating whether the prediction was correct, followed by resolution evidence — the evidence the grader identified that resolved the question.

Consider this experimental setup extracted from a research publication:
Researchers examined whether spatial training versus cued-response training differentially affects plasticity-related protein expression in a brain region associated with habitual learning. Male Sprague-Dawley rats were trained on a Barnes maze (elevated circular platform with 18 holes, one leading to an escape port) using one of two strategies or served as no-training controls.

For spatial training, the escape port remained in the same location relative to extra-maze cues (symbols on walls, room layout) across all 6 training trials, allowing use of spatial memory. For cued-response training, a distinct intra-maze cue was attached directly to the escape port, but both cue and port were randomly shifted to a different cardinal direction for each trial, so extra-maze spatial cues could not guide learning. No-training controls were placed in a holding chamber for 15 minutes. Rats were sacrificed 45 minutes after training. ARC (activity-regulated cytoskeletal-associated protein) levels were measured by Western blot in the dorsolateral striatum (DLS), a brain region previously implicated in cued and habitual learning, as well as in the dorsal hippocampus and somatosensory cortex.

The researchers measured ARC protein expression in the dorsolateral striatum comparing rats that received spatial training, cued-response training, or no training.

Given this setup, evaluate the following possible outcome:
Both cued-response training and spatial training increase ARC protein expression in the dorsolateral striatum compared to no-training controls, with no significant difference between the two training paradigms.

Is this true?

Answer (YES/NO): NO